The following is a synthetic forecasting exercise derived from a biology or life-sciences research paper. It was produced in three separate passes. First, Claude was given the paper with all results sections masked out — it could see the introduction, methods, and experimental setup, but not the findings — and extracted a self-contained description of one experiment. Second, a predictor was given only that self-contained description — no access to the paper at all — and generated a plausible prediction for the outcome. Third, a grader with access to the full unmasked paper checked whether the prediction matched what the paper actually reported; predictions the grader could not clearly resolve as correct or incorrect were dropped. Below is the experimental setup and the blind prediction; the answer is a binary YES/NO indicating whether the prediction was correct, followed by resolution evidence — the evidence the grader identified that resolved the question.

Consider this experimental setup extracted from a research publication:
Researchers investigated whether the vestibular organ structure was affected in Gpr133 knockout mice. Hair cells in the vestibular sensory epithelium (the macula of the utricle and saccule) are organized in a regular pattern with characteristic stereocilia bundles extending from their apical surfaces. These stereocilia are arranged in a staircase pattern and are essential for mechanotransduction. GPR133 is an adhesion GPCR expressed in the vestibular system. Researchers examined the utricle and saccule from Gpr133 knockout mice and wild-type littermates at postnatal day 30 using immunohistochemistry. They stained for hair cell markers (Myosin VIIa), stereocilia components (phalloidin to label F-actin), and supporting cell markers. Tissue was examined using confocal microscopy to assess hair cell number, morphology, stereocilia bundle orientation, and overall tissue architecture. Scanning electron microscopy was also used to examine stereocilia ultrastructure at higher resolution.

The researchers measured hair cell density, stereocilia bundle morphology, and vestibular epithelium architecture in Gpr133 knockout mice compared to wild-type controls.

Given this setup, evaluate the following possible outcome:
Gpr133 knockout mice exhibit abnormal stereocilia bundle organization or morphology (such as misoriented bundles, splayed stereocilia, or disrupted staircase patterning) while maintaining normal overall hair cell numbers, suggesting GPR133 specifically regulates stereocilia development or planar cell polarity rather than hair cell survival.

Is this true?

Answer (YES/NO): NO